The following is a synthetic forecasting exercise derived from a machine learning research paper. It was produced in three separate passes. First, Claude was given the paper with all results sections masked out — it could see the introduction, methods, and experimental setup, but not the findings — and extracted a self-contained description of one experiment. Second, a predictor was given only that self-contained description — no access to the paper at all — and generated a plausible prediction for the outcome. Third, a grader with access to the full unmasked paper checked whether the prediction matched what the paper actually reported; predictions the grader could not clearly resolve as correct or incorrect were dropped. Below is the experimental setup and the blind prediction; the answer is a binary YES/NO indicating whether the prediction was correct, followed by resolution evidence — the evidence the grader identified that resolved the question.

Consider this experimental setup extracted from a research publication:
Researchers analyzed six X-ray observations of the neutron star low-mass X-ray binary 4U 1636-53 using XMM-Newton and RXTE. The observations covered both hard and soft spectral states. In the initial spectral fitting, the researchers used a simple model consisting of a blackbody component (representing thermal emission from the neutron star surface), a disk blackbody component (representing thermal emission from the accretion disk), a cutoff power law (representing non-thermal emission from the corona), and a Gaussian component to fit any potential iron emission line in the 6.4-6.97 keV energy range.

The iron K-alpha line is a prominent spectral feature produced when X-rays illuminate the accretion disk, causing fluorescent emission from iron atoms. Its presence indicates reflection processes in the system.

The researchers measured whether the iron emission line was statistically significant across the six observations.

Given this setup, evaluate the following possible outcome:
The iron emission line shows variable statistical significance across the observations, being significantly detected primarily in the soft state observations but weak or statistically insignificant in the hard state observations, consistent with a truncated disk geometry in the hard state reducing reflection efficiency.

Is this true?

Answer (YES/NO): NO